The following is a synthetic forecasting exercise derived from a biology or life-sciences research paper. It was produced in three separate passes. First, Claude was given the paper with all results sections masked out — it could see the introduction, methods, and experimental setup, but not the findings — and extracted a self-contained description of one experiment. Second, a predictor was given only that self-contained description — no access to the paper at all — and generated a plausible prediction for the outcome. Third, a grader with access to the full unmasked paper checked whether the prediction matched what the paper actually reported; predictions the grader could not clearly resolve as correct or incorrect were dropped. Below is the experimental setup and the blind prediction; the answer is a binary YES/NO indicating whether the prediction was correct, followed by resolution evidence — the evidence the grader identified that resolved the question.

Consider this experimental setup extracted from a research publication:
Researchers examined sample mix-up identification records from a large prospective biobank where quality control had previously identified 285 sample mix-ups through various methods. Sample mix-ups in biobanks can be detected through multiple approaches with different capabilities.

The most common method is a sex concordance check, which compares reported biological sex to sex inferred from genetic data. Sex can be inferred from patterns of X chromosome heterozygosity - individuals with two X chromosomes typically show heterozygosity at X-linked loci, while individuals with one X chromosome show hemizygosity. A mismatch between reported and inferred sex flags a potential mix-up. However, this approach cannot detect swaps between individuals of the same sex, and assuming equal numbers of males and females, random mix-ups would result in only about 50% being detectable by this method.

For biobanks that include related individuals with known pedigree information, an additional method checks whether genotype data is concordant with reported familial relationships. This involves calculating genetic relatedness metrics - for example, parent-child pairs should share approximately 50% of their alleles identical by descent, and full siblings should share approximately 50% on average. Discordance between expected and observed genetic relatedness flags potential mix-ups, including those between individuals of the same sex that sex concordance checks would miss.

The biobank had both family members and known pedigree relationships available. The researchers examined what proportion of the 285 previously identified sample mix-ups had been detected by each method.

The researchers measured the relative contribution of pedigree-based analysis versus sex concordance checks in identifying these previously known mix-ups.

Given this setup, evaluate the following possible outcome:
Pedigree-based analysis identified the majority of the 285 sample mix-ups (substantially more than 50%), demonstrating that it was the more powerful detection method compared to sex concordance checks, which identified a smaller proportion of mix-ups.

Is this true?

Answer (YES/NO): NO